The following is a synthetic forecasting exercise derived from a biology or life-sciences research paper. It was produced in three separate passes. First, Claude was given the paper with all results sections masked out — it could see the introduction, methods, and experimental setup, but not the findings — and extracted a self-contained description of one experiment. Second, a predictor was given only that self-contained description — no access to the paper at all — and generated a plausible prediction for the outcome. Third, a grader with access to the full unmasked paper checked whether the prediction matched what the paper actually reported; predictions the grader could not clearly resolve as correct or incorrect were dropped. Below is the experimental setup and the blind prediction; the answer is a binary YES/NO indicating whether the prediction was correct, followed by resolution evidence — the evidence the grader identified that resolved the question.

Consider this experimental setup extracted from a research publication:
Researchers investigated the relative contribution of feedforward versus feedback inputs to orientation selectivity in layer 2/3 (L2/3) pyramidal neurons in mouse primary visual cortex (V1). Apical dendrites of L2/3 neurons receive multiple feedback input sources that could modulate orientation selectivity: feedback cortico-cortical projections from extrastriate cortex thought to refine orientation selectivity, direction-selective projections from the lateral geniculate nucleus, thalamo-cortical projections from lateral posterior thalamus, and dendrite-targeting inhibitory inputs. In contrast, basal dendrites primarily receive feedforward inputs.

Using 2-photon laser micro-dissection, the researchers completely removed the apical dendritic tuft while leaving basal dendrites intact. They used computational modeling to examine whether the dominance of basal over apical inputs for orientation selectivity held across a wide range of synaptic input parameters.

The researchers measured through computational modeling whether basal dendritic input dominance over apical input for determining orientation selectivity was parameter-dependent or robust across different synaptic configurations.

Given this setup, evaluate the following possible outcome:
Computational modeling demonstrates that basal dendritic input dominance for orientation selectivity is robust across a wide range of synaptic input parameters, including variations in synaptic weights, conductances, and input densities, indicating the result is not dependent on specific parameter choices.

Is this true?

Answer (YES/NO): NO